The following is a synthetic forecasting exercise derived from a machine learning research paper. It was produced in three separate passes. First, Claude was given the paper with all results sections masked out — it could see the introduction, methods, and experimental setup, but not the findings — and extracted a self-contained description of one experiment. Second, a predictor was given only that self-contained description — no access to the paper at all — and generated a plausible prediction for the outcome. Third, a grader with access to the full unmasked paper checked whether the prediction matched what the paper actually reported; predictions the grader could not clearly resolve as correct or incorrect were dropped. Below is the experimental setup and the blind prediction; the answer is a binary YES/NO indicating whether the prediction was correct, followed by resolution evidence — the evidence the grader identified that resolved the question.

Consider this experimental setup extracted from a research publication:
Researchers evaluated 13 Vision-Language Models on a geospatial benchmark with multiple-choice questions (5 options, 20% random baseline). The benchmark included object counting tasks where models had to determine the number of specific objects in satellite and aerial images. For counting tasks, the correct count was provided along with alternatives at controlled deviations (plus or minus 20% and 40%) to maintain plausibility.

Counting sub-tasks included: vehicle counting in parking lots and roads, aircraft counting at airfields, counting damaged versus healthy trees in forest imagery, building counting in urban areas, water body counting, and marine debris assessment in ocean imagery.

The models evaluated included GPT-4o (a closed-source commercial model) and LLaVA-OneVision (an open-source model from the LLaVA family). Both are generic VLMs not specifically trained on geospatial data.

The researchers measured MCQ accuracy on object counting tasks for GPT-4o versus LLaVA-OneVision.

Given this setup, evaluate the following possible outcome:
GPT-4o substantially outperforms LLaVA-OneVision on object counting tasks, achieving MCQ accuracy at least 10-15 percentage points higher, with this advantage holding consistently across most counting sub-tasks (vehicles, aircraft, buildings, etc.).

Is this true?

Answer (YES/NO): NO